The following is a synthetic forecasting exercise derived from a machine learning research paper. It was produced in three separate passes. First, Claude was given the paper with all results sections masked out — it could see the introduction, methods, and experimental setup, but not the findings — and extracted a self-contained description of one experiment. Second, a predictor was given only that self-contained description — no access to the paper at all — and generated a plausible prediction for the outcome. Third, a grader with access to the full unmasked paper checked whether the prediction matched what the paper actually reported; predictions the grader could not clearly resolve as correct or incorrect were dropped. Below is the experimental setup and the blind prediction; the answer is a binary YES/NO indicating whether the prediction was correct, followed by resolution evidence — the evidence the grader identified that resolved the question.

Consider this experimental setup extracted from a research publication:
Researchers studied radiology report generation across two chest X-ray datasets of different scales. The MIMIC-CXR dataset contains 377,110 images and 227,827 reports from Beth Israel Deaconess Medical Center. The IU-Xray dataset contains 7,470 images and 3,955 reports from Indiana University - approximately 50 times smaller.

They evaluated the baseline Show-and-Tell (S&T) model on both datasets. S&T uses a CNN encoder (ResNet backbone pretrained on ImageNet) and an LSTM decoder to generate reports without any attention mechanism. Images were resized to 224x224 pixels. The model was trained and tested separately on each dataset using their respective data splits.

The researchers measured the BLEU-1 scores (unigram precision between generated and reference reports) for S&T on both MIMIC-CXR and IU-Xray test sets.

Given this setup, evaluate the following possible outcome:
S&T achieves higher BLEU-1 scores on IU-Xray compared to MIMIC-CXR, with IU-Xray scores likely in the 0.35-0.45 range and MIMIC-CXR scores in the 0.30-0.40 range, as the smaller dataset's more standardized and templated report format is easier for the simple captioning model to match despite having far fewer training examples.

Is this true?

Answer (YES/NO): NO